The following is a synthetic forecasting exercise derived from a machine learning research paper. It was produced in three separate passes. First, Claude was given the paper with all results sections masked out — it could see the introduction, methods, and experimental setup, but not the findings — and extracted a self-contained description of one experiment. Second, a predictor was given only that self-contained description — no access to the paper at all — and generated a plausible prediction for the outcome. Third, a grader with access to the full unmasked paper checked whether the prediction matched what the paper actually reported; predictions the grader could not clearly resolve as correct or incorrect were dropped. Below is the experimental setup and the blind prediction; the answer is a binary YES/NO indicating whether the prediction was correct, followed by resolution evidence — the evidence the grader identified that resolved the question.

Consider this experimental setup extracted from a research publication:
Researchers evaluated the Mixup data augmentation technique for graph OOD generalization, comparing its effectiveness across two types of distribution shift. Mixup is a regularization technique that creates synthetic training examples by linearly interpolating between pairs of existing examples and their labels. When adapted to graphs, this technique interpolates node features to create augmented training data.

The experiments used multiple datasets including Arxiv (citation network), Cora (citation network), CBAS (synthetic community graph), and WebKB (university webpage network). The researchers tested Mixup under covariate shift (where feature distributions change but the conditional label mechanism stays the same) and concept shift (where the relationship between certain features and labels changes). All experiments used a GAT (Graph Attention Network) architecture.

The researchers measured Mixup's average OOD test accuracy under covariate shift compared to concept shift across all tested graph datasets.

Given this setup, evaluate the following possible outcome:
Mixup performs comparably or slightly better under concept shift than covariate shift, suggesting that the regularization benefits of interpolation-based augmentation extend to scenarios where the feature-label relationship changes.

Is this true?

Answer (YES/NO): NO